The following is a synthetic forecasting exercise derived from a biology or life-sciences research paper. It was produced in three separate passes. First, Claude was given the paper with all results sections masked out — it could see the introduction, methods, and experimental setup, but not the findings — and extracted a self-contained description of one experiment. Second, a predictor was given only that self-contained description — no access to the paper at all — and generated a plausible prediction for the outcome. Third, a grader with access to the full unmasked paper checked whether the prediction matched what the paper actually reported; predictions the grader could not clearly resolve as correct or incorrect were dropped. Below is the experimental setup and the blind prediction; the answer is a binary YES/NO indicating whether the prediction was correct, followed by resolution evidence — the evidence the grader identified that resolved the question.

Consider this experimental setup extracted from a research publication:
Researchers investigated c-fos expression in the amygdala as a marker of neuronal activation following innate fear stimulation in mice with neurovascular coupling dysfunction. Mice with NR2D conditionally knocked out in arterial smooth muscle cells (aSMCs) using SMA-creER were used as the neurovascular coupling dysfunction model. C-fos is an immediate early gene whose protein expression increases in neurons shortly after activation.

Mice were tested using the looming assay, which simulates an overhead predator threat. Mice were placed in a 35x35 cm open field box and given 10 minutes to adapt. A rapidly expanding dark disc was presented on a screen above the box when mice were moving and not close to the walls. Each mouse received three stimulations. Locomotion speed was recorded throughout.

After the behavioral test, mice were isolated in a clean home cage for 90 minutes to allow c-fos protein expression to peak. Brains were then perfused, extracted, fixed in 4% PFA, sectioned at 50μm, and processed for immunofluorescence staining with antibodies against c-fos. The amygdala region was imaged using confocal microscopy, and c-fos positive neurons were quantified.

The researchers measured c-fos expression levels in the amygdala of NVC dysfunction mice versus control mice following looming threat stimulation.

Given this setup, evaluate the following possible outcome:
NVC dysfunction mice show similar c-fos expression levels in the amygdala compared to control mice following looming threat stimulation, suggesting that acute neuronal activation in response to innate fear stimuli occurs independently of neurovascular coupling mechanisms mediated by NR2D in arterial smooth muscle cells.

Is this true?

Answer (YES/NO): NO